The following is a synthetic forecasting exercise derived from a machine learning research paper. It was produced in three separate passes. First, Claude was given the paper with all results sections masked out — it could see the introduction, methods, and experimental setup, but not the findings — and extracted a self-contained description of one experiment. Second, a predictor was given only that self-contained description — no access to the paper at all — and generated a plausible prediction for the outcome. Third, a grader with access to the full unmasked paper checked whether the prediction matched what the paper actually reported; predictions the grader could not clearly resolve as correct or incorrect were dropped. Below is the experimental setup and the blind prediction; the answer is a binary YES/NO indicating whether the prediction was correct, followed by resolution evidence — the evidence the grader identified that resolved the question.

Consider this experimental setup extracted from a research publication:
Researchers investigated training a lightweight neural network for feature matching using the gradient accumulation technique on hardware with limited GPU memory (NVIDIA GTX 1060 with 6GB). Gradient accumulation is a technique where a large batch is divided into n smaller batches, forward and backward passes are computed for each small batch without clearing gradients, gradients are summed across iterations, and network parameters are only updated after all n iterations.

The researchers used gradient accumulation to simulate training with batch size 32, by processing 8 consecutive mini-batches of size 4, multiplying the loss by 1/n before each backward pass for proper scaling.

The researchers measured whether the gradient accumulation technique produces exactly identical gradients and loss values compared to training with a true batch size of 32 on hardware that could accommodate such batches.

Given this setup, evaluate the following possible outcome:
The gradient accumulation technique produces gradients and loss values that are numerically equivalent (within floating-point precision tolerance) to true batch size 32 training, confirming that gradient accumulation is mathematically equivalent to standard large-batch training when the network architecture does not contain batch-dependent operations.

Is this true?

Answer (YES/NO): NO